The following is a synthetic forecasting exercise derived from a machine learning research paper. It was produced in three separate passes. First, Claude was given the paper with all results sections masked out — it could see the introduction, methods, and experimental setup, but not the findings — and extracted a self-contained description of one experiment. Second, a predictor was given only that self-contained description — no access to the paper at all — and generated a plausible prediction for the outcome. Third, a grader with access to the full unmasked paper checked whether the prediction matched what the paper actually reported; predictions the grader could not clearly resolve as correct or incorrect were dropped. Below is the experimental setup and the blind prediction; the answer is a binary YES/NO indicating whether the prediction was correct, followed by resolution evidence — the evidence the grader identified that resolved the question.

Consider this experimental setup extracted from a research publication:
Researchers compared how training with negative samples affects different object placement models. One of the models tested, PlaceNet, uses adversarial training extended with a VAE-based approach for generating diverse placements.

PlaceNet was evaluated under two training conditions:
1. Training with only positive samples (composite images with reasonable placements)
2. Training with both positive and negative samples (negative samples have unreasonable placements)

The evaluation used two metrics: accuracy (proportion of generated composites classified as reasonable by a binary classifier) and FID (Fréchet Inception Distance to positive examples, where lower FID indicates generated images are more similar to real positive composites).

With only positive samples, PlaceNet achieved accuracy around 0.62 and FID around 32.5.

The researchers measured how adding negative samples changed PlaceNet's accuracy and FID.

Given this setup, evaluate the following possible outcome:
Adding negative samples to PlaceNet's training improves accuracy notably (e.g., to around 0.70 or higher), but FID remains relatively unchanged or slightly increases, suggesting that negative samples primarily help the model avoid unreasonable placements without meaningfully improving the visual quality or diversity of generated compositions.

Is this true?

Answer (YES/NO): NO